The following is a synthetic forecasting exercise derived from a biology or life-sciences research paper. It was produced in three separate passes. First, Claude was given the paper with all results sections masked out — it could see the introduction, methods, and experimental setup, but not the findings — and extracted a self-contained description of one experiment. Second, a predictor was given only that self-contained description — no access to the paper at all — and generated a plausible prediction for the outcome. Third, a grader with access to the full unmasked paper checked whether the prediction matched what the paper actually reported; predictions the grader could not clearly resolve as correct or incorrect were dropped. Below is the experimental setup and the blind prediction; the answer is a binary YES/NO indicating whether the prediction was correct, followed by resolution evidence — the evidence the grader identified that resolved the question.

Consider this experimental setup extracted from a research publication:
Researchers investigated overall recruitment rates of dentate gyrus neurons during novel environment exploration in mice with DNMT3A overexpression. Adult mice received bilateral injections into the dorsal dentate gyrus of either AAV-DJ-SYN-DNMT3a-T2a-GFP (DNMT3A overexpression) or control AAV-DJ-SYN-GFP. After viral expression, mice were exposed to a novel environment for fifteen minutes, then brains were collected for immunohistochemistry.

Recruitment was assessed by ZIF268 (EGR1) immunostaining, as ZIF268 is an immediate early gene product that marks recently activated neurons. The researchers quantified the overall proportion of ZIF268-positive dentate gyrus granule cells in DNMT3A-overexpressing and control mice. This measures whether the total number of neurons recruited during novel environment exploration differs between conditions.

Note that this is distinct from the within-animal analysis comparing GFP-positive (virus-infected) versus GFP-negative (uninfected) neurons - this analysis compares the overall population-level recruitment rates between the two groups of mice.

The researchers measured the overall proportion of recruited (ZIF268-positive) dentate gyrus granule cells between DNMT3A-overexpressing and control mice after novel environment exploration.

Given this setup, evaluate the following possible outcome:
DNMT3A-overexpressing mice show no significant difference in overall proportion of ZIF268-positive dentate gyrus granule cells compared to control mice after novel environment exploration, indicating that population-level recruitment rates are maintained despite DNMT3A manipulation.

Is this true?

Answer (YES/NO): YES